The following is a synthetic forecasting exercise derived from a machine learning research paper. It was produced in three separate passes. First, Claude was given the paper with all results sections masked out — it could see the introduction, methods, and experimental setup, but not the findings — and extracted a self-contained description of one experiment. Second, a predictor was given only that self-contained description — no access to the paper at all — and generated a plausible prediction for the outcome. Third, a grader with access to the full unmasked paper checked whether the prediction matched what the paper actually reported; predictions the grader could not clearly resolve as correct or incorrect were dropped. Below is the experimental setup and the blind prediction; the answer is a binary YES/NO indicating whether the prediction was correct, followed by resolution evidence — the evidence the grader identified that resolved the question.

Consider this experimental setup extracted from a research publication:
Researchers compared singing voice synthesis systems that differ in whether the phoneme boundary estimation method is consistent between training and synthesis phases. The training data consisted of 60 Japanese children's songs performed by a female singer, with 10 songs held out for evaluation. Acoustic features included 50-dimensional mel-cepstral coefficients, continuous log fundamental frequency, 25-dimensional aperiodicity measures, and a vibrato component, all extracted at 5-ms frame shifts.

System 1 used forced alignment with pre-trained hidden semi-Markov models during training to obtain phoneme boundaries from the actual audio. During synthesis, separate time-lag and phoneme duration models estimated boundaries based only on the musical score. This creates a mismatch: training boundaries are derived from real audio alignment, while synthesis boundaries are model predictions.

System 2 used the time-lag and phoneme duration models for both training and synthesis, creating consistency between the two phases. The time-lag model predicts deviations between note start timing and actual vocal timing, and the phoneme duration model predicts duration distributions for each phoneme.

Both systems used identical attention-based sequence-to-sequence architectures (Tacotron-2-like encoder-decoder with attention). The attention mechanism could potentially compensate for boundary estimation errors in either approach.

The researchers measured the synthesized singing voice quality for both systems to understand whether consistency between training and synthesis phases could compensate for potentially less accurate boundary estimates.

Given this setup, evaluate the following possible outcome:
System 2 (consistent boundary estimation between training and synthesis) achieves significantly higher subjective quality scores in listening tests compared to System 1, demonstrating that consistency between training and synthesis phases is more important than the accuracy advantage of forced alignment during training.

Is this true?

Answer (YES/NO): NO